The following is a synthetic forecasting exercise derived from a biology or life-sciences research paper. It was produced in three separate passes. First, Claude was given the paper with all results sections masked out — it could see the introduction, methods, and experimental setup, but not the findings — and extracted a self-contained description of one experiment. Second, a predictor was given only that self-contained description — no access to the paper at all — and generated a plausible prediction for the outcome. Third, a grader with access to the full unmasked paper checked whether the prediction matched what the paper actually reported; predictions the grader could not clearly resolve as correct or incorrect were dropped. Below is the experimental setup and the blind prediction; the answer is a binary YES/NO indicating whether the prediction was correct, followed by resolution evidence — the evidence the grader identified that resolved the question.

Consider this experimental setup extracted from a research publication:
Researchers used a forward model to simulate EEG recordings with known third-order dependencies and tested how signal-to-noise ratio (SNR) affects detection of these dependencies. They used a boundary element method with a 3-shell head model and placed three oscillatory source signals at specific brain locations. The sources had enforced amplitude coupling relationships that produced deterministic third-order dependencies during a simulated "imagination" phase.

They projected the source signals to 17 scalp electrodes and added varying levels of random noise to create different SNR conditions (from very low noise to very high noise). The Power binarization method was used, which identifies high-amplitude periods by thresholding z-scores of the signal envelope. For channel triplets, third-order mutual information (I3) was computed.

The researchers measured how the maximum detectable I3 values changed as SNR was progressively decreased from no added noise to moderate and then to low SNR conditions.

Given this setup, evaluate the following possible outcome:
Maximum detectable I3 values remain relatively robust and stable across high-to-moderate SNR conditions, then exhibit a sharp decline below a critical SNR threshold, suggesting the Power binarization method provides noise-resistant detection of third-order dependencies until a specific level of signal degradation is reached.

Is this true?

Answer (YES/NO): YES